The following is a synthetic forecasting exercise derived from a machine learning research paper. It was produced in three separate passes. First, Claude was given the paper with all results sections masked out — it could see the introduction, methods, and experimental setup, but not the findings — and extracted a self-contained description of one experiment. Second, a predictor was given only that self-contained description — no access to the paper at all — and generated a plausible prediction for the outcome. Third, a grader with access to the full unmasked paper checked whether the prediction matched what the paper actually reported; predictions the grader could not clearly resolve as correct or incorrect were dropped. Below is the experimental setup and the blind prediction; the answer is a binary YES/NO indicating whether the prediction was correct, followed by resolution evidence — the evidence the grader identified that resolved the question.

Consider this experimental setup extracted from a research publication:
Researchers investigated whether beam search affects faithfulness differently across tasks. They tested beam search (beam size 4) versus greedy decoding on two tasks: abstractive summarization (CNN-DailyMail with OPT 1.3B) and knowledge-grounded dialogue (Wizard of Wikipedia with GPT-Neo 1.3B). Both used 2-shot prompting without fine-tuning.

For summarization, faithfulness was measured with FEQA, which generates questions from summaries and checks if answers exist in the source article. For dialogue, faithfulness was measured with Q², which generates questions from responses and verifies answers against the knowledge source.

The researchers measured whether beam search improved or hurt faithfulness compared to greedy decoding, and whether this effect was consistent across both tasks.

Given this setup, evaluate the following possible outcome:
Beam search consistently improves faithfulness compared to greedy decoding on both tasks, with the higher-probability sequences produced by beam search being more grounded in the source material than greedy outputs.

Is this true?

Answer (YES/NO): NO